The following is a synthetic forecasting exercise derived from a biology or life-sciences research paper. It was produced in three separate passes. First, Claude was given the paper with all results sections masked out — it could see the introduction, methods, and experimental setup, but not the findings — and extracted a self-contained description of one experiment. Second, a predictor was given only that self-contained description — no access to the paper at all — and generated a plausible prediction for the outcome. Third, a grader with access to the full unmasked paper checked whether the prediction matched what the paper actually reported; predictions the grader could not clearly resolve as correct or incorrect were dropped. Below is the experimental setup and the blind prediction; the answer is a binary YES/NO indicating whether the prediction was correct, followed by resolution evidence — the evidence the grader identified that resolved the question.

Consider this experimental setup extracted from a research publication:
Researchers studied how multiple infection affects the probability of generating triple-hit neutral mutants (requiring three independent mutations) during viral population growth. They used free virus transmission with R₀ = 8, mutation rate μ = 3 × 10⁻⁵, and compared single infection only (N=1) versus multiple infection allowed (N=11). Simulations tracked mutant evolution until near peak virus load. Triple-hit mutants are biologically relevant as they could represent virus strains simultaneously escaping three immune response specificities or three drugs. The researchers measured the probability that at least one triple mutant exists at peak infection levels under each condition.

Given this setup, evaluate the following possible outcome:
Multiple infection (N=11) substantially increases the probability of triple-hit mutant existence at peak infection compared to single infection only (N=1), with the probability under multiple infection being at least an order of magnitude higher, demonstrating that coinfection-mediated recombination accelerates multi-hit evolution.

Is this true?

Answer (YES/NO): NO